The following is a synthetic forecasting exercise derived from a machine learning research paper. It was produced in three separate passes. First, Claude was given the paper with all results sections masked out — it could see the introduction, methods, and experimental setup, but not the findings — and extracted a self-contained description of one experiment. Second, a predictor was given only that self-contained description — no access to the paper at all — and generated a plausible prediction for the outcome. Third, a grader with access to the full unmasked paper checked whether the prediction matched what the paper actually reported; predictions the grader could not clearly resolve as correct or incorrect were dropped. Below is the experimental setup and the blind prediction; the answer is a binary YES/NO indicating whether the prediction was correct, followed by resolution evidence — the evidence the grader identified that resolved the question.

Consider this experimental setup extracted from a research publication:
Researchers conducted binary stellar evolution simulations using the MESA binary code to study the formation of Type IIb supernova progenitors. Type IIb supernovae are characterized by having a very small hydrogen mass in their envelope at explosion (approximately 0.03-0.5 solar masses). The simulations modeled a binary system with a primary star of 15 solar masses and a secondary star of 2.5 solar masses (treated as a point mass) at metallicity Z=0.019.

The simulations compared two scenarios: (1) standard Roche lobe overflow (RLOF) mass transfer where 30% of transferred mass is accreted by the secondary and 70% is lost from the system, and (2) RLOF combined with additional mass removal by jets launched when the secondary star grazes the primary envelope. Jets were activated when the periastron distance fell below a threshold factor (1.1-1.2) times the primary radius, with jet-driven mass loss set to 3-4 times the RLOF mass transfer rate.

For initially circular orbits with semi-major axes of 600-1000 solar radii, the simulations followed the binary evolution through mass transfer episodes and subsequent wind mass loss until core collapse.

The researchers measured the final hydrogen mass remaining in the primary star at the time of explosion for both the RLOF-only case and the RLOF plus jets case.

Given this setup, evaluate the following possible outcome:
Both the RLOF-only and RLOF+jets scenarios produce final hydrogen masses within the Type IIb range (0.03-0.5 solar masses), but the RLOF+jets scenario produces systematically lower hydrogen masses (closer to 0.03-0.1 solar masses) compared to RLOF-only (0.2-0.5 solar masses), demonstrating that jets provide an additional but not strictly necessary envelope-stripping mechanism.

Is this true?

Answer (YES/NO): NO